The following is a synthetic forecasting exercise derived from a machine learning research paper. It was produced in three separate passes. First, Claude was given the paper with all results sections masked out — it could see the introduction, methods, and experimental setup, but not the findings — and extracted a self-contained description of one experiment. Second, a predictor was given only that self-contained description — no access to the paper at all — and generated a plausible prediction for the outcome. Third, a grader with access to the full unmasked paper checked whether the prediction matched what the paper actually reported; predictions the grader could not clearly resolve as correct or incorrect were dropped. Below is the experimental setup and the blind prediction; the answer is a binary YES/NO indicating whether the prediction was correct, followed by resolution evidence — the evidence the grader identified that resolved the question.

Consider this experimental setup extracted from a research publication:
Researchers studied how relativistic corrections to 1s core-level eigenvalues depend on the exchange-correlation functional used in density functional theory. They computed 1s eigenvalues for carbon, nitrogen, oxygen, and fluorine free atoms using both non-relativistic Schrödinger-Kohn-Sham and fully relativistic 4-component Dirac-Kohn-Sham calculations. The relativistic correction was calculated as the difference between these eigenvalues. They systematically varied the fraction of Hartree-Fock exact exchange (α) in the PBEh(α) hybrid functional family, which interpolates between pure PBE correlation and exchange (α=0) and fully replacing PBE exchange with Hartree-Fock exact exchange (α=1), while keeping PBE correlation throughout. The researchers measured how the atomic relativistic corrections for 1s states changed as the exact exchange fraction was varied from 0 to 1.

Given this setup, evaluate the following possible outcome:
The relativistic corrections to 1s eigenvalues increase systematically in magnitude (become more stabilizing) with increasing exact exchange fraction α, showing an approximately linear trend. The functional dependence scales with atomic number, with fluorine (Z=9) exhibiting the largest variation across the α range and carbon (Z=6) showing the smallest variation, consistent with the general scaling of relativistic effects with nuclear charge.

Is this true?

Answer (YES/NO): YES